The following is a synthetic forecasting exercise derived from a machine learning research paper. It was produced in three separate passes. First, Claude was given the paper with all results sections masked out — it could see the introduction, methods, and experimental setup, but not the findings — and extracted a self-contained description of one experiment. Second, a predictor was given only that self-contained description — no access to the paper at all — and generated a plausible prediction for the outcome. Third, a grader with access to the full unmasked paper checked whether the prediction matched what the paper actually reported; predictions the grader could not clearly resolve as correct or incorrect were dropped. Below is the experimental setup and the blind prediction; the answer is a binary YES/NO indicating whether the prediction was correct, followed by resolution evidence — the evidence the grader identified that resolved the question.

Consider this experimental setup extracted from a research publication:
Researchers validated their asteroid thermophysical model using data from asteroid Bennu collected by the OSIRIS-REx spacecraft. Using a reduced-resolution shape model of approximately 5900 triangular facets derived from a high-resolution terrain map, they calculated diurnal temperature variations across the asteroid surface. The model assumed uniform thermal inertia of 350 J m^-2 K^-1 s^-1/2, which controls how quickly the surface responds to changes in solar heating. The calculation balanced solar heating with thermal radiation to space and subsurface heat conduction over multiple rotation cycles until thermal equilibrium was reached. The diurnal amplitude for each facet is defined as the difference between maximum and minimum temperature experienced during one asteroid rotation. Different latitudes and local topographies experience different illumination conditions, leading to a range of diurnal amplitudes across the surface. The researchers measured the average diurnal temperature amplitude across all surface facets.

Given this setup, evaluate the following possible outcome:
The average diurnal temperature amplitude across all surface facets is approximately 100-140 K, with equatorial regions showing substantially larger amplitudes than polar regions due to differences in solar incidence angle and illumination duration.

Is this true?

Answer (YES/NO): YES